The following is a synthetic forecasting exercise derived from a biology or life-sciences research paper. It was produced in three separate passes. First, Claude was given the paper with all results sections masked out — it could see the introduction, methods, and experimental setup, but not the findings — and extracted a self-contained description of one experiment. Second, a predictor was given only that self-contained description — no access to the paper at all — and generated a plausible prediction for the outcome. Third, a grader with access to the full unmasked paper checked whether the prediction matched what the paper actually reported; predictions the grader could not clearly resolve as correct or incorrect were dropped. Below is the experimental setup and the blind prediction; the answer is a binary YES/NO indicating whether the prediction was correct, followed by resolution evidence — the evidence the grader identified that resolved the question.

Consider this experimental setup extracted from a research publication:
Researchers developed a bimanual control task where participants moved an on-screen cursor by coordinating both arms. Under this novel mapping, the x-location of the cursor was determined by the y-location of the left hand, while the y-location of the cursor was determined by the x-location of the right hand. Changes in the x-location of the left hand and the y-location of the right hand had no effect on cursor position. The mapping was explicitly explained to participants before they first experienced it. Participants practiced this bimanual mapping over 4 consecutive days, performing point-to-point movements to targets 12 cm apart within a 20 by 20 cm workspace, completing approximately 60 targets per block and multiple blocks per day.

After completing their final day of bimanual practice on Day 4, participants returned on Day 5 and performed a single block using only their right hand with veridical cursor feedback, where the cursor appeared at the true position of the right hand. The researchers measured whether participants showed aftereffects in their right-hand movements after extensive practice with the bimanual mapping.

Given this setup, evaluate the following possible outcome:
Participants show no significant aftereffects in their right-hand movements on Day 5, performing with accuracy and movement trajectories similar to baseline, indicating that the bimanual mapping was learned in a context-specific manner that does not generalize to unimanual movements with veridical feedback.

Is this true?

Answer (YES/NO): YES